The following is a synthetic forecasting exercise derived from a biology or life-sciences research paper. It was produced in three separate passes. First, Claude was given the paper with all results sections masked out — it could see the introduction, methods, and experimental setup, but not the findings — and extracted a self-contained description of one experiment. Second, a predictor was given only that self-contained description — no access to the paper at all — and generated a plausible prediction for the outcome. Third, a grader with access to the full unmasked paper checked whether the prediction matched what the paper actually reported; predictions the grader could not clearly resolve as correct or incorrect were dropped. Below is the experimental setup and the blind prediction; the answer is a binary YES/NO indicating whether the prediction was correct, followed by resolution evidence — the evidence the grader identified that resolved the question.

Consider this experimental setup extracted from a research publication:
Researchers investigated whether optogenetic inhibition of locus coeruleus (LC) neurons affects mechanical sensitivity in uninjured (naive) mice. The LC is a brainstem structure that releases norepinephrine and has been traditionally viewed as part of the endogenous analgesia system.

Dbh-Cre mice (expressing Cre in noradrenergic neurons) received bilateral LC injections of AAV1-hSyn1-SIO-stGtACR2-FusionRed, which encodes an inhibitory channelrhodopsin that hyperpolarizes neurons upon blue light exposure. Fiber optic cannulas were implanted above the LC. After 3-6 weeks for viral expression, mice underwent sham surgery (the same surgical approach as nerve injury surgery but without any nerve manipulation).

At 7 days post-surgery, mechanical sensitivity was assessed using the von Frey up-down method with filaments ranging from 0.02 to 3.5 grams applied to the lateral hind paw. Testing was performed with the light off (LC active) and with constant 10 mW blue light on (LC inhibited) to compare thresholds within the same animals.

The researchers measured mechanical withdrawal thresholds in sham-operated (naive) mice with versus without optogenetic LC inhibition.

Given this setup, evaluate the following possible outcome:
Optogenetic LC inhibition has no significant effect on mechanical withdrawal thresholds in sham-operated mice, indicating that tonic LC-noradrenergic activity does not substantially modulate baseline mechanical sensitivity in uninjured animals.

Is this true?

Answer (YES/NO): NO